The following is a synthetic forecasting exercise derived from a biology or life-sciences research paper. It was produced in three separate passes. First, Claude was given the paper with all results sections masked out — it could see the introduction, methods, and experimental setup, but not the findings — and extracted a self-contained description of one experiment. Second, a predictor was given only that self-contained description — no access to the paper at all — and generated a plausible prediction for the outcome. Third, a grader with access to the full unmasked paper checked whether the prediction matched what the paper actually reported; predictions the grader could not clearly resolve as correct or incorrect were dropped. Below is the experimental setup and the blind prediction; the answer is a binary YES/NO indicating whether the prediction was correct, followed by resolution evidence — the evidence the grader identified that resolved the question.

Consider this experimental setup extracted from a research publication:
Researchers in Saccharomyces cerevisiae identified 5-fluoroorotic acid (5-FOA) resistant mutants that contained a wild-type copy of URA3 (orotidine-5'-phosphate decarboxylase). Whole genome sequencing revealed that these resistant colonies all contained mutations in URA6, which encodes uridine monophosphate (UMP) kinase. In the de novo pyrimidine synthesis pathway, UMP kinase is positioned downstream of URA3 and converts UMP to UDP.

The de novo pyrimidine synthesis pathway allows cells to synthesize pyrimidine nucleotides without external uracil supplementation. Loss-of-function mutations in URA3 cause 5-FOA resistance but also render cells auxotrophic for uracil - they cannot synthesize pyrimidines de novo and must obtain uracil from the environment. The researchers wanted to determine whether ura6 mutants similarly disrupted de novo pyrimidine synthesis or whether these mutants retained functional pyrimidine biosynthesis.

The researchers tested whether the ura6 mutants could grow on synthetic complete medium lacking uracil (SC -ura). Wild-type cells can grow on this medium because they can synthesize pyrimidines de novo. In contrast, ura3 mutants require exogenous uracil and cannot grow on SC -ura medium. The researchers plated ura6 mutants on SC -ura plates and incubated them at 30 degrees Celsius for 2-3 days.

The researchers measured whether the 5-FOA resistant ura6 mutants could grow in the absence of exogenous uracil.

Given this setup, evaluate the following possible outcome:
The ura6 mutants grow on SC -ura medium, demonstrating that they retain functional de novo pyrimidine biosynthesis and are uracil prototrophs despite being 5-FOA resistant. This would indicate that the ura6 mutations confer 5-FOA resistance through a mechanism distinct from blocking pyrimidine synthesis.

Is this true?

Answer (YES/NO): YES